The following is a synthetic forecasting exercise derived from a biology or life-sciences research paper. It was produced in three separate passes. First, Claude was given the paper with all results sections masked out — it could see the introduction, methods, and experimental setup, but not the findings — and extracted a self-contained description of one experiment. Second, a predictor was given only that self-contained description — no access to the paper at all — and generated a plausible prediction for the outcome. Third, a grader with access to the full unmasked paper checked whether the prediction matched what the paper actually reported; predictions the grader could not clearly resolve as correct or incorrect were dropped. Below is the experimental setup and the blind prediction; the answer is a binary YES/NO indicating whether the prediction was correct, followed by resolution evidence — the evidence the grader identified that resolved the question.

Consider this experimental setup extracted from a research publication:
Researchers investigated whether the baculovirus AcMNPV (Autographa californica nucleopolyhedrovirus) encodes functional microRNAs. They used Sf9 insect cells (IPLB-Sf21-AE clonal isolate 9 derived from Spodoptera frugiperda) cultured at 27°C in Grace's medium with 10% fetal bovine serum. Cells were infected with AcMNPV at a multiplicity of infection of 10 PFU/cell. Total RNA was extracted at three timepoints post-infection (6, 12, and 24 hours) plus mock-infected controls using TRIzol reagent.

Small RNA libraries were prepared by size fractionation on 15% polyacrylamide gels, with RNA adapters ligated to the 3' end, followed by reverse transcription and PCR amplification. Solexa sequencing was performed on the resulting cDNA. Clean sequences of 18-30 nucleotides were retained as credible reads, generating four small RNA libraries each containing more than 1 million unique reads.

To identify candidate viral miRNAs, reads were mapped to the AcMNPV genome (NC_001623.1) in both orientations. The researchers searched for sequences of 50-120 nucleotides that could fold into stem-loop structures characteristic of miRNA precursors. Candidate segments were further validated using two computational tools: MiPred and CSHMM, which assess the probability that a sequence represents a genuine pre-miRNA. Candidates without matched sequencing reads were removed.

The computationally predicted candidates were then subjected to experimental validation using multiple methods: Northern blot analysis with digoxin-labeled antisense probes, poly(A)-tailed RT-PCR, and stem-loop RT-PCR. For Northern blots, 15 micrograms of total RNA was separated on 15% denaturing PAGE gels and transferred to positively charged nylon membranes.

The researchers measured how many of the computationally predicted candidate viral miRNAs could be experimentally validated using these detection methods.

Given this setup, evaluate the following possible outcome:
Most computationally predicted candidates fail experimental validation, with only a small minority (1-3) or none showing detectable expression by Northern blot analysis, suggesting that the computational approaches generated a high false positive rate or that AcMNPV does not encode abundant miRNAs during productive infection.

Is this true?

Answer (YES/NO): NO